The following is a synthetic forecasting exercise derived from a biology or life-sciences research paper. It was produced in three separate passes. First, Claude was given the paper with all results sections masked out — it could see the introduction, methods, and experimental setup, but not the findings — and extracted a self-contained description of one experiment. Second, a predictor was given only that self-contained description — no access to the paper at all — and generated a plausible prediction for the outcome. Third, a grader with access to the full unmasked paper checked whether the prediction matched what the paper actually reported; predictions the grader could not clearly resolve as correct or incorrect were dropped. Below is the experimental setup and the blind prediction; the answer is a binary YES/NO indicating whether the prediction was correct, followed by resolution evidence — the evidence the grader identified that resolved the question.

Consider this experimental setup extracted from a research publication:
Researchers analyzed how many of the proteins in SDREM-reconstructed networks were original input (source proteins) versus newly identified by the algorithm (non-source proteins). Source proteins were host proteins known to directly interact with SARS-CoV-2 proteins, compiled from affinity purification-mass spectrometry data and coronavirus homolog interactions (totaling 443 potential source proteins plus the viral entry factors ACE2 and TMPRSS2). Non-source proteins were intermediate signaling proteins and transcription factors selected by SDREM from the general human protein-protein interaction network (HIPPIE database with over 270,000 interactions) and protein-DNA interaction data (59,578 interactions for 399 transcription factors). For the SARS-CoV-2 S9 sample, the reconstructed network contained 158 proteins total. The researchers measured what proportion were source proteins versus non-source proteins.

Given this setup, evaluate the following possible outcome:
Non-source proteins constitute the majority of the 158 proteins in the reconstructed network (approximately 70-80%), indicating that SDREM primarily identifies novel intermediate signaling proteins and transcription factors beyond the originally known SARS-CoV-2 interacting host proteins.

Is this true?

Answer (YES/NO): NO